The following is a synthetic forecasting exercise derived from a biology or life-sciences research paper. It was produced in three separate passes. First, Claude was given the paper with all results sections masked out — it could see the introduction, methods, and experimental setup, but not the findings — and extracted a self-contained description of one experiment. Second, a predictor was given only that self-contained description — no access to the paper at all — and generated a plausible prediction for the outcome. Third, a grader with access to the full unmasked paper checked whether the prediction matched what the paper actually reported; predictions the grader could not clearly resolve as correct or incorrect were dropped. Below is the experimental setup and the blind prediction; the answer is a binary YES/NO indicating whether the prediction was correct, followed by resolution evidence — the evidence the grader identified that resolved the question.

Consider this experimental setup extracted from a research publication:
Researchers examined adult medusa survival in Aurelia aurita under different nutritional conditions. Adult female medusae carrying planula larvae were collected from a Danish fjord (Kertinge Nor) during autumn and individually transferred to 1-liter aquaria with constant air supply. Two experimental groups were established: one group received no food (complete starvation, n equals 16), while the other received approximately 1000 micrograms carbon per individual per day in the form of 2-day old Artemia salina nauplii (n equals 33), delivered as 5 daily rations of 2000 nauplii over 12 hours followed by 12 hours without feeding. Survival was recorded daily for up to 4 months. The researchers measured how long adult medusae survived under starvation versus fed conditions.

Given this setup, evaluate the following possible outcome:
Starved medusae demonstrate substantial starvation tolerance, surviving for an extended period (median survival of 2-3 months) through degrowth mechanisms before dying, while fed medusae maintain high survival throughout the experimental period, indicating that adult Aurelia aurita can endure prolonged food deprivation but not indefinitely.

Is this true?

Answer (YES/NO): YES